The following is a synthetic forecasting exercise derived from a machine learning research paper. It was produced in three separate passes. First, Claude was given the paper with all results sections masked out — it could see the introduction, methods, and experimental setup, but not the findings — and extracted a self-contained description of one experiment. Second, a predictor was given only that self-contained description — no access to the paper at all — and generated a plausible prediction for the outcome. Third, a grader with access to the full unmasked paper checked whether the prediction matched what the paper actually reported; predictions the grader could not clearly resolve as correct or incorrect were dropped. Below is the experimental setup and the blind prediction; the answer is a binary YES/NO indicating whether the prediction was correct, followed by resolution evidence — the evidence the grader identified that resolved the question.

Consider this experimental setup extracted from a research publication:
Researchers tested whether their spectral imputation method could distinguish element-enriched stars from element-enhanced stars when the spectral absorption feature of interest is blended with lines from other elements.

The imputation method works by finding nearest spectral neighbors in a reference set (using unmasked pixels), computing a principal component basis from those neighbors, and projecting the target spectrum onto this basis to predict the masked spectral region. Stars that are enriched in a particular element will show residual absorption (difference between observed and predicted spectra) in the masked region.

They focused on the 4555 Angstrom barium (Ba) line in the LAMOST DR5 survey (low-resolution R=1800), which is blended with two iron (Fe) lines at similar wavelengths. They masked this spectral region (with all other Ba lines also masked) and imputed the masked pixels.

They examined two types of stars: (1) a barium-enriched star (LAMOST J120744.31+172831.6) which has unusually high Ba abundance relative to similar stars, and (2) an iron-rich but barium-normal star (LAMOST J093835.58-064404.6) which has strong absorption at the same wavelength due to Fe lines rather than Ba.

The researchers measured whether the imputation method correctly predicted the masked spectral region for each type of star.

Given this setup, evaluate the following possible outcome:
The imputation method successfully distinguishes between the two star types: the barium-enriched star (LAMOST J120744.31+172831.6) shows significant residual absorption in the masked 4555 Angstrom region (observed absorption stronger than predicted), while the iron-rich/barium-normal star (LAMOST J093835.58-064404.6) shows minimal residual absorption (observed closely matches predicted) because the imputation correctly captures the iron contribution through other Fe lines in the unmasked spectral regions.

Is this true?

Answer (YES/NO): YES